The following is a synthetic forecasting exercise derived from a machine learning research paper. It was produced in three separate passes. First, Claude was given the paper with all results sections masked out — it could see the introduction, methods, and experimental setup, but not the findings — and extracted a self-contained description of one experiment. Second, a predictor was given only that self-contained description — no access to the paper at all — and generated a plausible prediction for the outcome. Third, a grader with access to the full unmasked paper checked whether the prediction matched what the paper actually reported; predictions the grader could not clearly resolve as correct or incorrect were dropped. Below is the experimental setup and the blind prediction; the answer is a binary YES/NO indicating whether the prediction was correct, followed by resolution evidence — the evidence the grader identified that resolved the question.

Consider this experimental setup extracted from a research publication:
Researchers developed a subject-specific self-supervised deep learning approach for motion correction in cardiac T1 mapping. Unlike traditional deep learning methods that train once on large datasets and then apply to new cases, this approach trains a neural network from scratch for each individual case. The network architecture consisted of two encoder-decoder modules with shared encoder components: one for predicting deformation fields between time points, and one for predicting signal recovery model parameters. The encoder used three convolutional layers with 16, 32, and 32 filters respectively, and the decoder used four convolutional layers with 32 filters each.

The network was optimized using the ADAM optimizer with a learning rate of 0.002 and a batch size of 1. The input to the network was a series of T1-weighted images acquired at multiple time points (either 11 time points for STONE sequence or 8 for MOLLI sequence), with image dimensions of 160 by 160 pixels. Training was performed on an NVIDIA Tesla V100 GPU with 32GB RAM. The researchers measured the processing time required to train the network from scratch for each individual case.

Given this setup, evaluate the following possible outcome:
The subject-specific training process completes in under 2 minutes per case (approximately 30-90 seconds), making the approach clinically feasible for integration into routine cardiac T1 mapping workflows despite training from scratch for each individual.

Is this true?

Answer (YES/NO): NO